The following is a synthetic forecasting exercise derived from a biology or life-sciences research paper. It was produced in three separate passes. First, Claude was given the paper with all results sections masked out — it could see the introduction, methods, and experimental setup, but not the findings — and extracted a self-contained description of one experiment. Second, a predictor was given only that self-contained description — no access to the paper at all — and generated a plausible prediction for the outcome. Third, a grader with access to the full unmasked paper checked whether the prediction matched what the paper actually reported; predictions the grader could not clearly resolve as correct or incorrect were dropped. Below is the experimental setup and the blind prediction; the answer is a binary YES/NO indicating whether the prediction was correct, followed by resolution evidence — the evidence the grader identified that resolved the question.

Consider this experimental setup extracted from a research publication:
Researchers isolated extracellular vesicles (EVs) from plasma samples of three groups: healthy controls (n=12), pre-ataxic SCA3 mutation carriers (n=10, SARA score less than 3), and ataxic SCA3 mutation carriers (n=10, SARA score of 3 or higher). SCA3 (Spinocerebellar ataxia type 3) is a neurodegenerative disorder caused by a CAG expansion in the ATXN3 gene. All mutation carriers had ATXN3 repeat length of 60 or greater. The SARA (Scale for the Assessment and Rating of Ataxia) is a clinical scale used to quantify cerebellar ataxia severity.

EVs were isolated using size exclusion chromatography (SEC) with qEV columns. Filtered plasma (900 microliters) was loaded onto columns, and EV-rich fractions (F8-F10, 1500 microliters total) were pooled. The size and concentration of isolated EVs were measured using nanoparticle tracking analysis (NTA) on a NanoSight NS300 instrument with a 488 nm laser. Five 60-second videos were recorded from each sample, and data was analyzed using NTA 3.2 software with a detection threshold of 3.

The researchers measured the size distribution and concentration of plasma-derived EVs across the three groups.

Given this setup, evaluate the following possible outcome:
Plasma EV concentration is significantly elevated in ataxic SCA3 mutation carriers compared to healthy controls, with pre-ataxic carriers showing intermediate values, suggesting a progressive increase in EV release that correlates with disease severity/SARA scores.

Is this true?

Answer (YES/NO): NO